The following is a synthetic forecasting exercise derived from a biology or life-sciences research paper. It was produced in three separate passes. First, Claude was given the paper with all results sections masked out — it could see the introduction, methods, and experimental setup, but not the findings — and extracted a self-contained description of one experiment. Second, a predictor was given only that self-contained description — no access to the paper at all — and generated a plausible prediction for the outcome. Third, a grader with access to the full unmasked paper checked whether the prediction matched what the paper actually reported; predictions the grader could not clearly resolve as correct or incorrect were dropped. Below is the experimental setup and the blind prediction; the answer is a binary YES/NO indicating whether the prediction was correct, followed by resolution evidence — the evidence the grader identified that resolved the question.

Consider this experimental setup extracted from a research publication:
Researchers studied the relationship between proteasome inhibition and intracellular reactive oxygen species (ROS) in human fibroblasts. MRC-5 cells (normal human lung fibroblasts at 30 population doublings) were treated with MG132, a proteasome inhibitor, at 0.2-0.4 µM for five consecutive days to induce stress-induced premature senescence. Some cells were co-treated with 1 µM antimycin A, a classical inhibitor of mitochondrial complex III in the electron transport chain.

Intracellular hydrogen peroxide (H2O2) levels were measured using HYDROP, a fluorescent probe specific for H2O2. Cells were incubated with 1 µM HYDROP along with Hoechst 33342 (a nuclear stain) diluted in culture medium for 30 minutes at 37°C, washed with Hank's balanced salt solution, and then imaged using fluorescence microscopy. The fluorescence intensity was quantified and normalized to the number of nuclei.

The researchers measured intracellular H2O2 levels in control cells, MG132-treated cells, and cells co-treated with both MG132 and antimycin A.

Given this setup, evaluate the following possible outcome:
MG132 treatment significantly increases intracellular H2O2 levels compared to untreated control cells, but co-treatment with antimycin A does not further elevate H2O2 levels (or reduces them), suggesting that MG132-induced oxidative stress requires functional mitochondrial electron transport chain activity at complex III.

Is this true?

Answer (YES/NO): YES